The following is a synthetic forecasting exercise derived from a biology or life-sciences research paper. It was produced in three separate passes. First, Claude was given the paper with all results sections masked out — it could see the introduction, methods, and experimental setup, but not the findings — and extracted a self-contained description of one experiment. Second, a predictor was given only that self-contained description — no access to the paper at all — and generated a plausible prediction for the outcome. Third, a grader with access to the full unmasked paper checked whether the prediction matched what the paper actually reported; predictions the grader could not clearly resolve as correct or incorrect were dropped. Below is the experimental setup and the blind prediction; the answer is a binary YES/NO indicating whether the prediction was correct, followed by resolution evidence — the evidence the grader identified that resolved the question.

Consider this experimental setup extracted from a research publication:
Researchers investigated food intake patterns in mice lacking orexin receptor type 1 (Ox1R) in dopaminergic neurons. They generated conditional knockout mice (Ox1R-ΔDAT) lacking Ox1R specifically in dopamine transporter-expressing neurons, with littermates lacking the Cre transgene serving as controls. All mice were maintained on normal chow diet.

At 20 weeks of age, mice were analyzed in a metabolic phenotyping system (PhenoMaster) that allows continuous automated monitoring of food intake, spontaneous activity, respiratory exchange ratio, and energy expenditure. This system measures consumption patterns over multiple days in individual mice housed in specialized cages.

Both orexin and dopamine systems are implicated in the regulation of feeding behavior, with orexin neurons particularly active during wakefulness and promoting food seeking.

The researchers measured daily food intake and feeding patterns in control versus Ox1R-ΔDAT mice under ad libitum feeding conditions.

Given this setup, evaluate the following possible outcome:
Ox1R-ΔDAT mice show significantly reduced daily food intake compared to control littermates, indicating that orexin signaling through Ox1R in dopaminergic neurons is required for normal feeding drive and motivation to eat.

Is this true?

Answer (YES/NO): NO